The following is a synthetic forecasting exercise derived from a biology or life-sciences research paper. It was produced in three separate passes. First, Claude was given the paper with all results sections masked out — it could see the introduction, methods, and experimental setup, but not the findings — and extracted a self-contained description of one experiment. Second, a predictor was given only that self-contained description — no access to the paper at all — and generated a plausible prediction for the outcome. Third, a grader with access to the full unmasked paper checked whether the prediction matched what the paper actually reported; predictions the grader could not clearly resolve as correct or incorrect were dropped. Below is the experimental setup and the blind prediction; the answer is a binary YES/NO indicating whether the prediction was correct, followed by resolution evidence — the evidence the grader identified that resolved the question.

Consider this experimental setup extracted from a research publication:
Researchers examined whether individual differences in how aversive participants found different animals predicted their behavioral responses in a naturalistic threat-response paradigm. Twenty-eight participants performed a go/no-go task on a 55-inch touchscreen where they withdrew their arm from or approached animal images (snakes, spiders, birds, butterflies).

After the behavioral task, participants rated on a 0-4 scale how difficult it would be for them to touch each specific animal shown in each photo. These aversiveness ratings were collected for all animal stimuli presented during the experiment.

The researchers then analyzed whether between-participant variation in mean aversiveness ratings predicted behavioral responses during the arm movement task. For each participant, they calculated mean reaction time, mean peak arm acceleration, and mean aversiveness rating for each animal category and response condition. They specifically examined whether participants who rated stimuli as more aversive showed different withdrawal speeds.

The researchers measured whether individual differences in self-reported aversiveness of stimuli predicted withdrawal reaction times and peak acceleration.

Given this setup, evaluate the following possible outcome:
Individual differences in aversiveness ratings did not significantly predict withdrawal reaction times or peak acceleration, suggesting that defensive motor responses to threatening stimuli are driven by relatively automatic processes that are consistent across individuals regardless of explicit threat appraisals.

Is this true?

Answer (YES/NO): NO